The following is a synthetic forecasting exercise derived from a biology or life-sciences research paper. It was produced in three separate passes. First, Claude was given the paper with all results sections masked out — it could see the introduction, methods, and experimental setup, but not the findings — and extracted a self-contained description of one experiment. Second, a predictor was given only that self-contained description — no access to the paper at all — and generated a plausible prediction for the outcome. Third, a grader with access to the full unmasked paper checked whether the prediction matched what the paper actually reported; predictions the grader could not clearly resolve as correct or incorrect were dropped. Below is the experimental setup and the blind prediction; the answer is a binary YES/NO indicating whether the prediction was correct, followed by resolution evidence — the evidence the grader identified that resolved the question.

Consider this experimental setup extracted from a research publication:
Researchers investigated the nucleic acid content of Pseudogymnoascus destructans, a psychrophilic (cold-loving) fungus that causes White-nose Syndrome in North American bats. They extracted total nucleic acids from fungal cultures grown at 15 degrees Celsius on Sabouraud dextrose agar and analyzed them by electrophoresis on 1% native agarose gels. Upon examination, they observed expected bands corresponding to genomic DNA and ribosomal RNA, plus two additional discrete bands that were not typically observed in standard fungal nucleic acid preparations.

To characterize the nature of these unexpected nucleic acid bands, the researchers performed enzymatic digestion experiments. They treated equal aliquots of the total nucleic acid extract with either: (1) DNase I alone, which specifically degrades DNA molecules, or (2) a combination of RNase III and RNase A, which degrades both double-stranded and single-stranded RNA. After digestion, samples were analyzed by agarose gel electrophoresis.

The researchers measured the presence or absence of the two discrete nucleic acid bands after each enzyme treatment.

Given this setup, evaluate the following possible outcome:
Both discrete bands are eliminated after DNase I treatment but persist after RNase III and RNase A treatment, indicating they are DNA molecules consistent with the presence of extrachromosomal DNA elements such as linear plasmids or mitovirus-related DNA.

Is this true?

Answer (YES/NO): NO